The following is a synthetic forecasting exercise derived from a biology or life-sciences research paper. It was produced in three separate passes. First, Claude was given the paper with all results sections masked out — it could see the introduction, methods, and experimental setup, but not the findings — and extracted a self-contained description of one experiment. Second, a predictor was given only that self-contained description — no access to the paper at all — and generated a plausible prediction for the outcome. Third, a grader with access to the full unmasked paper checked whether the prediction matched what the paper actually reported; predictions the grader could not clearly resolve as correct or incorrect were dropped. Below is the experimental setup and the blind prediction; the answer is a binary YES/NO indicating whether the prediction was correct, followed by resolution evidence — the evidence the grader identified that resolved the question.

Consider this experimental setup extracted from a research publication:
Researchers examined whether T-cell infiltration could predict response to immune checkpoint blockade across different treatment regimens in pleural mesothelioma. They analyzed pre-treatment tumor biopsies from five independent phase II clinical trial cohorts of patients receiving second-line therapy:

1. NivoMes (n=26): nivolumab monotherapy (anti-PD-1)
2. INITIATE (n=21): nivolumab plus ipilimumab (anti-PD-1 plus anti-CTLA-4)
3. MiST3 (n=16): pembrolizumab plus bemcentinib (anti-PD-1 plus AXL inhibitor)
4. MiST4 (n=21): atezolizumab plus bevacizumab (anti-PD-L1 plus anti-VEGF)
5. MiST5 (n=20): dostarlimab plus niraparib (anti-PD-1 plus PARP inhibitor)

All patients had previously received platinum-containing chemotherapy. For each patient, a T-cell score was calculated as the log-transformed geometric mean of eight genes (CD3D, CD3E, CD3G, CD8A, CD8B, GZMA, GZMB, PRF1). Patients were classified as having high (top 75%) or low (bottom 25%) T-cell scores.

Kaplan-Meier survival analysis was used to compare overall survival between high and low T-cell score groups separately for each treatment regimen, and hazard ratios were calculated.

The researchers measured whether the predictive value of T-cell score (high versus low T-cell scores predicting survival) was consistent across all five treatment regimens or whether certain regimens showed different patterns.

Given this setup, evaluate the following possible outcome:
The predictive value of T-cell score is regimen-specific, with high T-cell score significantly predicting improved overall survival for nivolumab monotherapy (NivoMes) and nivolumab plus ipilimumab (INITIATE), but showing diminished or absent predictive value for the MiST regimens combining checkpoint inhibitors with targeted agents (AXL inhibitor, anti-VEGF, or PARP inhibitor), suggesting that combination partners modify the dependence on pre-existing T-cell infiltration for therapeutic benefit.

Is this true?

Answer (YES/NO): NO